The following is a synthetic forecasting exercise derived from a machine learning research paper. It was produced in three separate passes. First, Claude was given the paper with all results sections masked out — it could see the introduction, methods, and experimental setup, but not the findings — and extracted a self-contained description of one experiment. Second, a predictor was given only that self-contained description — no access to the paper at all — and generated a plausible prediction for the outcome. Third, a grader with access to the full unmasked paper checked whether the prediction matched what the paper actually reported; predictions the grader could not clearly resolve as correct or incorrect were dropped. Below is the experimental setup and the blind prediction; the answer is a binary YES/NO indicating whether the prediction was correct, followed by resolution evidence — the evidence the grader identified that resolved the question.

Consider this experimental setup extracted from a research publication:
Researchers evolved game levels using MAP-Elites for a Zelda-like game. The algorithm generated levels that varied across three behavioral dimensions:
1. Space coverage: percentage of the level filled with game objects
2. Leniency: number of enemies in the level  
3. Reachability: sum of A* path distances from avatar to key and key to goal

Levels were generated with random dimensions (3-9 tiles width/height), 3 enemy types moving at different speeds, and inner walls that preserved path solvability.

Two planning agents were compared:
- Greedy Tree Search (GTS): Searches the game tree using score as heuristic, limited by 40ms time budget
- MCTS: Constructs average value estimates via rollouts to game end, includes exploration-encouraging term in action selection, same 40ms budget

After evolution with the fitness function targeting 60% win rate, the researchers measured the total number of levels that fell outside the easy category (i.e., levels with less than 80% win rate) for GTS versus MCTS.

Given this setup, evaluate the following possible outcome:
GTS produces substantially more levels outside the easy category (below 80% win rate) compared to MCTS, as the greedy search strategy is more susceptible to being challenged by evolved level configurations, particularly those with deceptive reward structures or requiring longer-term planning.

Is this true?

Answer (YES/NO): YES